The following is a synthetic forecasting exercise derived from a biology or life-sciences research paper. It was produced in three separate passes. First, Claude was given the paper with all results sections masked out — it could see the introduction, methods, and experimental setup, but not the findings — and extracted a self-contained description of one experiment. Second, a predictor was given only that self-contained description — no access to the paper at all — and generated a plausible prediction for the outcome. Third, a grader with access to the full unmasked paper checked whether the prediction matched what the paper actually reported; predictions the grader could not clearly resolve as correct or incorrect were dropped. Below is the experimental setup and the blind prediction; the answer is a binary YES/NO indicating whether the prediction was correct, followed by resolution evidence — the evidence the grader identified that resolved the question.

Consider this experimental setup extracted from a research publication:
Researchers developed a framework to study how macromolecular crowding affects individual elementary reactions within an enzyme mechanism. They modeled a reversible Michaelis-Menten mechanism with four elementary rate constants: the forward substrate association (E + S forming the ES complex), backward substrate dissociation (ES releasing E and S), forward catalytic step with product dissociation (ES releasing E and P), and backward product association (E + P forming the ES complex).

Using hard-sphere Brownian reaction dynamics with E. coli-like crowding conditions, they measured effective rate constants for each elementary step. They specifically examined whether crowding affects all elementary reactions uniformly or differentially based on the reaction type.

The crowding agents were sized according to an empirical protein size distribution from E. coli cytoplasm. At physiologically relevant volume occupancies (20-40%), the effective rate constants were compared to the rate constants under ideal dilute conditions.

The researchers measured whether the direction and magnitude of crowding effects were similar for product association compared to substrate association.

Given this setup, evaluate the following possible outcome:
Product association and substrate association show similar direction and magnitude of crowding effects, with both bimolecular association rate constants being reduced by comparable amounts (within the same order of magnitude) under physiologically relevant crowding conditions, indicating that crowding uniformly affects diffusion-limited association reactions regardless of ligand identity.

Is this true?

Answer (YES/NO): NO